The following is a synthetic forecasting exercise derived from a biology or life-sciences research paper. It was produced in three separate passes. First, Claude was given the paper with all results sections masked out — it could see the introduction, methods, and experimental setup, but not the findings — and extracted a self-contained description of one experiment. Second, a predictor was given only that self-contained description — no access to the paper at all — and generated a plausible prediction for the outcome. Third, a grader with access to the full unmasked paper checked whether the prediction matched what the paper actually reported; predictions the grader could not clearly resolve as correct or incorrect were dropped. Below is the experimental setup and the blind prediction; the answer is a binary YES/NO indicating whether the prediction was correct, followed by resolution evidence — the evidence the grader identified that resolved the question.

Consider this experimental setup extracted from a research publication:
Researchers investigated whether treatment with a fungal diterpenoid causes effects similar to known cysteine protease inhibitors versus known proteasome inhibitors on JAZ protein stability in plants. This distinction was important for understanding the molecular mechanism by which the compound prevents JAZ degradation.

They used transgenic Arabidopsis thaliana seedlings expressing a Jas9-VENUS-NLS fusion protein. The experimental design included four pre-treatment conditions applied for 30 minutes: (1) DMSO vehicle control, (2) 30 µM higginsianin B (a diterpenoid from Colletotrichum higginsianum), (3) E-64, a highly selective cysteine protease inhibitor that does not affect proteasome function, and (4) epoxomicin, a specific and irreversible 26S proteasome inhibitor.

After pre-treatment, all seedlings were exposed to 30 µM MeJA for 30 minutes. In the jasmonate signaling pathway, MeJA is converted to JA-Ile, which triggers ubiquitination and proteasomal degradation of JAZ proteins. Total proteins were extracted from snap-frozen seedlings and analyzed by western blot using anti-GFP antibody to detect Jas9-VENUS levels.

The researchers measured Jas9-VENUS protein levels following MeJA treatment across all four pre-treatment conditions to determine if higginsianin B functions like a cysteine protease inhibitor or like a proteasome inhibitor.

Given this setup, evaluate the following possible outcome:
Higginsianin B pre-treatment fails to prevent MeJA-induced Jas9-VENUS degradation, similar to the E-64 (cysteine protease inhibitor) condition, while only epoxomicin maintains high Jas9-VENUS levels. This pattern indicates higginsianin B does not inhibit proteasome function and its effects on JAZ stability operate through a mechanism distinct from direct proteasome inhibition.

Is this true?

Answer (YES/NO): NO